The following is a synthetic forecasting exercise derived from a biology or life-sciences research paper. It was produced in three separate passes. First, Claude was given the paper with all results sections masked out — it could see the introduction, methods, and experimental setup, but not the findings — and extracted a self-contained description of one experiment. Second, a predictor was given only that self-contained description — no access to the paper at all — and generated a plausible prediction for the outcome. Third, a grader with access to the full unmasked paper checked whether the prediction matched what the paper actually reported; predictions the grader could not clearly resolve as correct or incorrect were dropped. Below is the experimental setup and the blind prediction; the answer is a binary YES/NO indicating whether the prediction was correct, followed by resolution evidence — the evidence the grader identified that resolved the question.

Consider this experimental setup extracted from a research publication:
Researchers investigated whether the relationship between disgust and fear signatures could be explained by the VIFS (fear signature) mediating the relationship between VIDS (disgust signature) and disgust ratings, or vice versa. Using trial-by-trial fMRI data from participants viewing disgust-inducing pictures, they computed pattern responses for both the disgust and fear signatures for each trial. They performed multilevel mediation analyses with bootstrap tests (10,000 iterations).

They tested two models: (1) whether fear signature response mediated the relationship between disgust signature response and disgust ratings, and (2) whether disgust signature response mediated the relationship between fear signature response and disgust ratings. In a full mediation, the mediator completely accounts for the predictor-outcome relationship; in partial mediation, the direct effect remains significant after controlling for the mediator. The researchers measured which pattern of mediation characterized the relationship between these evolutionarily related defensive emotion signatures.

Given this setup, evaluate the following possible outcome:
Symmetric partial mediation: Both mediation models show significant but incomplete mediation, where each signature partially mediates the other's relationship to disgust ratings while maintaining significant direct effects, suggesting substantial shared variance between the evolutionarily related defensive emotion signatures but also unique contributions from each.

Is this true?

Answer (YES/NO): NO